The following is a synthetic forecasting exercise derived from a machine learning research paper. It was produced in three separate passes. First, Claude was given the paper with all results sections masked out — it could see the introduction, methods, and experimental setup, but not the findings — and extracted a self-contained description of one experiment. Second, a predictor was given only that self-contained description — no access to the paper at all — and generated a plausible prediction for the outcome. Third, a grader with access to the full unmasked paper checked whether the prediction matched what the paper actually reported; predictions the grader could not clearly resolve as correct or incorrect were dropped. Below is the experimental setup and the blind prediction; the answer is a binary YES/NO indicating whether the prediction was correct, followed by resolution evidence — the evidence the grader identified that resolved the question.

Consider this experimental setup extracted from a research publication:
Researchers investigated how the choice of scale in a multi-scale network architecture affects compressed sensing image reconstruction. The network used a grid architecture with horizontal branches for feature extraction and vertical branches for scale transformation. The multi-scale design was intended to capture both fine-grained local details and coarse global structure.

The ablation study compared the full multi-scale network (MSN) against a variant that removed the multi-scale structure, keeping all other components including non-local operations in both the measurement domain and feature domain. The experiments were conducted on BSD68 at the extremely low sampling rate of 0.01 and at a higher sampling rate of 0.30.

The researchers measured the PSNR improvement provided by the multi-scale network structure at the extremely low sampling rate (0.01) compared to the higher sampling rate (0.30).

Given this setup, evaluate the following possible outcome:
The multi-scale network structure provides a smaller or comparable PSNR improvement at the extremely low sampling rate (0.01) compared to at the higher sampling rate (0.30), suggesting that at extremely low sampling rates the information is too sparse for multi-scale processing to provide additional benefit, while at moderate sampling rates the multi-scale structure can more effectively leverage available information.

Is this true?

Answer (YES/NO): YES